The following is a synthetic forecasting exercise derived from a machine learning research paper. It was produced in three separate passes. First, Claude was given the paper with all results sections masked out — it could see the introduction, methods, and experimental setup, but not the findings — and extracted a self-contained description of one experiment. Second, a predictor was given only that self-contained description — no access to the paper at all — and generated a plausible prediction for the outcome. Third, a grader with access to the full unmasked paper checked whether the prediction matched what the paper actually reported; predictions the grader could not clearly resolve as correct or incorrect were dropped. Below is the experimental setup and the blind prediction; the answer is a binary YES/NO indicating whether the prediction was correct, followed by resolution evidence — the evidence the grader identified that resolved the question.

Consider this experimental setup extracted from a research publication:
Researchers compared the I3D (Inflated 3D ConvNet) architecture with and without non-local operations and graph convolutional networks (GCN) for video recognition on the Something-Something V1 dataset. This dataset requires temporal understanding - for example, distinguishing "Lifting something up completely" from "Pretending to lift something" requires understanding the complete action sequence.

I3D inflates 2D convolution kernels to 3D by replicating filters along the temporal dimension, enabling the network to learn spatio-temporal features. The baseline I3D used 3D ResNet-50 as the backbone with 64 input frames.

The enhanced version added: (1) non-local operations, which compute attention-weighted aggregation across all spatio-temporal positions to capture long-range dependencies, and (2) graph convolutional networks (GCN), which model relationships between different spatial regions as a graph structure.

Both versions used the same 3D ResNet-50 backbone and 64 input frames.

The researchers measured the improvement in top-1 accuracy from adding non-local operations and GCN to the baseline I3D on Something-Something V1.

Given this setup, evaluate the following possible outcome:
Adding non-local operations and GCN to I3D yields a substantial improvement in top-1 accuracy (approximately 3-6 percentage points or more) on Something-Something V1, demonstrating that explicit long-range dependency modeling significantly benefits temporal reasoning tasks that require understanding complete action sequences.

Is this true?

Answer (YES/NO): YES